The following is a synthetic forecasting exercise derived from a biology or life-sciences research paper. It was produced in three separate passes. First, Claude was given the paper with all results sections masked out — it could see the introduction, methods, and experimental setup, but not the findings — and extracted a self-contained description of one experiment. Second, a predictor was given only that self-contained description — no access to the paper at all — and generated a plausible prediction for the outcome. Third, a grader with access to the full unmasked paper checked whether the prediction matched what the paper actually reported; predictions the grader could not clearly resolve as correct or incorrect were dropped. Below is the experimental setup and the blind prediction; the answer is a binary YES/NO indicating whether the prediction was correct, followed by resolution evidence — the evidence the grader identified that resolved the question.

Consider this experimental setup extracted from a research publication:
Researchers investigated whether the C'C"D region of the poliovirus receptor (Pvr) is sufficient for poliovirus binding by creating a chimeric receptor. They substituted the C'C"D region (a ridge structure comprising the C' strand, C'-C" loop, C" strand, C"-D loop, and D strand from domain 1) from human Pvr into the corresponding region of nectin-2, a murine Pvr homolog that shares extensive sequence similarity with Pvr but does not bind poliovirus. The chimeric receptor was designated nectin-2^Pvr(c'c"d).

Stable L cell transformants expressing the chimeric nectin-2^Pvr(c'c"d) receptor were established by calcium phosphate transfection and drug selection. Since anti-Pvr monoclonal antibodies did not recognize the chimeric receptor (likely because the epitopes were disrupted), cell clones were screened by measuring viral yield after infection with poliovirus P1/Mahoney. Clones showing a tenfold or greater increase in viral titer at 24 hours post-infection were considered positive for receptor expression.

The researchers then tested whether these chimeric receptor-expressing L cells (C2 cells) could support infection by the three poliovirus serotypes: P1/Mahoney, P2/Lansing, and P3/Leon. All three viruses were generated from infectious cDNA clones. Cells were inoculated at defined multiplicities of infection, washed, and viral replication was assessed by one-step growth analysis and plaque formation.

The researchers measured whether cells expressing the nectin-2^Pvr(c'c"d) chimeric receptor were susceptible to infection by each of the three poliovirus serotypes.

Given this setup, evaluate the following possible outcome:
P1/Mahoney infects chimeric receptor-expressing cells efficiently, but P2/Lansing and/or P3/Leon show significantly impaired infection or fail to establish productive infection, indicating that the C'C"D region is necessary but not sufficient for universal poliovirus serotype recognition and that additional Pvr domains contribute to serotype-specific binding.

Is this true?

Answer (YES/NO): NO